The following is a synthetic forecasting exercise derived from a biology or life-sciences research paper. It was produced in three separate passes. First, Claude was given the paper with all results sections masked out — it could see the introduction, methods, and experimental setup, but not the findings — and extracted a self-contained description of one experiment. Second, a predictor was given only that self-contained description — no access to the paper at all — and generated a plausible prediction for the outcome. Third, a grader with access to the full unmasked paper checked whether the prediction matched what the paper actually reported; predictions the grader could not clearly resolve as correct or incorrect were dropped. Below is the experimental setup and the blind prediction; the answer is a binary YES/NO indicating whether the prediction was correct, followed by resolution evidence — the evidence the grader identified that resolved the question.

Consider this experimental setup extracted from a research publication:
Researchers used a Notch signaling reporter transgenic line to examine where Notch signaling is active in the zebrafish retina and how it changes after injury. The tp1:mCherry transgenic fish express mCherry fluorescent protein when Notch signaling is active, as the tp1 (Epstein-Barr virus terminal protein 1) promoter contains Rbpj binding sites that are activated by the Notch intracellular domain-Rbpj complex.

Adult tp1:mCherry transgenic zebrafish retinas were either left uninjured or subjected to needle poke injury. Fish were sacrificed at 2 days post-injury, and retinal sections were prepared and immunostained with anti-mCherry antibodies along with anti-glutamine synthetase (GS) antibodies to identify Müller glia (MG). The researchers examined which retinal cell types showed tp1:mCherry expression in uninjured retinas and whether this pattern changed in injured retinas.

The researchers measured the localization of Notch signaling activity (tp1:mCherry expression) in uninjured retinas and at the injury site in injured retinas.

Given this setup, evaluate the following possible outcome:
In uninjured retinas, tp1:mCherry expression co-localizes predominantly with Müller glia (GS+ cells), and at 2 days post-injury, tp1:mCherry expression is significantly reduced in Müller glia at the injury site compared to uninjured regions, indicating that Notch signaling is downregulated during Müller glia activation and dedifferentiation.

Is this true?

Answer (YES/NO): YES